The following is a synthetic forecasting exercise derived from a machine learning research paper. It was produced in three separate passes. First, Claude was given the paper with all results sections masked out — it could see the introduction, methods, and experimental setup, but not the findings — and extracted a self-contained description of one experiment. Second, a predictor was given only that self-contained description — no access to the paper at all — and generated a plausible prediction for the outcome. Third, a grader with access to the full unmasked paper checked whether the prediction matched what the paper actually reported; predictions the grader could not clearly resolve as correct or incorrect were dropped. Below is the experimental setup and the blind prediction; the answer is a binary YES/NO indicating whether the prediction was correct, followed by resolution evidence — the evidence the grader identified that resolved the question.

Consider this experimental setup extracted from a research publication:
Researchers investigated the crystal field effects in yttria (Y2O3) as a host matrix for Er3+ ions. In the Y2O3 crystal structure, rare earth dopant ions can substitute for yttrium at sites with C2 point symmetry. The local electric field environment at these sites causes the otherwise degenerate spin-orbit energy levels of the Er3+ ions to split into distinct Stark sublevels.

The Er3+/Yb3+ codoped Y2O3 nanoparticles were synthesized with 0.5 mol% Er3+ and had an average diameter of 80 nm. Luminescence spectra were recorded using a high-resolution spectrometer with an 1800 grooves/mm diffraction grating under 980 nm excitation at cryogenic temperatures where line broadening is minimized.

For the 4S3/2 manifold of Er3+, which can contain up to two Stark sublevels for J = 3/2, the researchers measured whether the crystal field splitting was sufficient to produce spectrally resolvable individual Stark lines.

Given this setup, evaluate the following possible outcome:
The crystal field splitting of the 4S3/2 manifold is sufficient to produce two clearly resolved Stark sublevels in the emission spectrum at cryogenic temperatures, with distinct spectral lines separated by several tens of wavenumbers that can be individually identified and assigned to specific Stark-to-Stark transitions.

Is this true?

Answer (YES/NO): YES